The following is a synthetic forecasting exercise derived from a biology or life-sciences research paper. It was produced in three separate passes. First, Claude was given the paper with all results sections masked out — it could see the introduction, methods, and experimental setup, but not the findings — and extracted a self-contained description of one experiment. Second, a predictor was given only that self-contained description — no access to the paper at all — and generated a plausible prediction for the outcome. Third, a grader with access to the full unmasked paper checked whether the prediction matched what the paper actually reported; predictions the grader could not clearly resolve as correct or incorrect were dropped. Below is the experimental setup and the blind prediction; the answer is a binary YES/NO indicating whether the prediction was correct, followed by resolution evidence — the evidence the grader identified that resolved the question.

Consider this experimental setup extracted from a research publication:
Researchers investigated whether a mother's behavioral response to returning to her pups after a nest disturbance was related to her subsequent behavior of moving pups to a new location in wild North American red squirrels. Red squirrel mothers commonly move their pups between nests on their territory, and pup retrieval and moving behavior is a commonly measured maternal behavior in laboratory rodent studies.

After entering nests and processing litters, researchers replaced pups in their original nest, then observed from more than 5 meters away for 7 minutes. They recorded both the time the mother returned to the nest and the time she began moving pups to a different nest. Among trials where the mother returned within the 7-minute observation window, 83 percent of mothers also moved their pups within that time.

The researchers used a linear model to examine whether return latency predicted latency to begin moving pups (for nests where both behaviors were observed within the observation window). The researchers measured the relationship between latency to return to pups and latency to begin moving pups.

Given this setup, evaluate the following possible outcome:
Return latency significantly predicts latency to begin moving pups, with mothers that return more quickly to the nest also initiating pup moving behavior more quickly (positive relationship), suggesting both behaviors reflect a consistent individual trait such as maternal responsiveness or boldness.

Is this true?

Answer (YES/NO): YES